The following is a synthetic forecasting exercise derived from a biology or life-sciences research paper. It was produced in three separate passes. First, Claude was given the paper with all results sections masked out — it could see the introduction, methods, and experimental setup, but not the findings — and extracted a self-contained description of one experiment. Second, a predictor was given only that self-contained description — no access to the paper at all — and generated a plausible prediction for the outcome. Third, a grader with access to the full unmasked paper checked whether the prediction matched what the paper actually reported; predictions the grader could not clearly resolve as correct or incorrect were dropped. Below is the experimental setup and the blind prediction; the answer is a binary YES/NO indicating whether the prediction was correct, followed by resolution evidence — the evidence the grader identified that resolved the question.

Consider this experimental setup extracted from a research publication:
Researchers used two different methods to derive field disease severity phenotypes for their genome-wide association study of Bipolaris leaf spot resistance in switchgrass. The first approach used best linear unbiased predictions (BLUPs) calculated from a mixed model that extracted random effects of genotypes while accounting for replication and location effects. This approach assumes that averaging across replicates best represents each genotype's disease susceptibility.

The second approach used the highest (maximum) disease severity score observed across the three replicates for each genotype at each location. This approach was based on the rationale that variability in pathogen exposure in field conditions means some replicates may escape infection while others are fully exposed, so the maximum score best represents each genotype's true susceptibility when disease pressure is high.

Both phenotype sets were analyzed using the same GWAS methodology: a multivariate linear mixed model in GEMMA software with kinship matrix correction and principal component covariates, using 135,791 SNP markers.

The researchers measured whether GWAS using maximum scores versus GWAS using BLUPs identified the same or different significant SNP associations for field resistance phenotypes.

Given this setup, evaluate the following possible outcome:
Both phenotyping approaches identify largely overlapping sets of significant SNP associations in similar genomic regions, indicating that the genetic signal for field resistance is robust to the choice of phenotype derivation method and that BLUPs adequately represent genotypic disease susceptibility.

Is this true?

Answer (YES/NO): NO